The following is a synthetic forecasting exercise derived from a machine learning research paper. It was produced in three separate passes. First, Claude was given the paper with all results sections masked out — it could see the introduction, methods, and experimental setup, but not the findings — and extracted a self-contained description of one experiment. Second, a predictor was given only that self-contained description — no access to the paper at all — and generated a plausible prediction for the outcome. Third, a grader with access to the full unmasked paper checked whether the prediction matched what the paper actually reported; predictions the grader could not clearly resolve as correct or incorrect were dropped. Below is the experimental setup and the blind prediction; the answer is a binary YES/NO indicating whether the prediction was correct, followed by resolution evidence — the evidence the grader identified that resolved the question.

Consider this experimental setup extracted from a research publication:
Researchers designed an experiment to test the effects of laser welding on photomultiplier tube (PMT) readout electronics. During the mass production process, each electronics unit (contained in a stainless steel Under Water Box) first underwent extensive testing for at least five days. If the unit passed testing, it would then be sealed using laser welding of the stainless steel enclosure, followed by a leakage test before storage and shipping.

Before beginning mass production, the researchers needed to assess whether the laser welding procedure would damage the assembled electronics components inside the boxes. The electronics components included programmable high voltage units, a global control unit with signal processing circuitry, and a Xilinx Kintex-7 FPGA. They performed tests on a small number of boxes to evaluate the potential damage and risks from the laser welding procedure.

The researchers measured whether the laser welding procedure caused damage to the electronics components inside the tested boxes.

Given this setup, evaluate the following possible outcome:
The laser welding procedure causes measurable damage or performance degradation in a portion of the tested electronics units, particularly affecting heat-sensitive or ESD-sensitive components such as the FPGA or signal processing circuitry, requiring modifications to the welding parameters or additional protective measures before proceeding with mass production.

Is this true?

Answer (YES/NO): NO